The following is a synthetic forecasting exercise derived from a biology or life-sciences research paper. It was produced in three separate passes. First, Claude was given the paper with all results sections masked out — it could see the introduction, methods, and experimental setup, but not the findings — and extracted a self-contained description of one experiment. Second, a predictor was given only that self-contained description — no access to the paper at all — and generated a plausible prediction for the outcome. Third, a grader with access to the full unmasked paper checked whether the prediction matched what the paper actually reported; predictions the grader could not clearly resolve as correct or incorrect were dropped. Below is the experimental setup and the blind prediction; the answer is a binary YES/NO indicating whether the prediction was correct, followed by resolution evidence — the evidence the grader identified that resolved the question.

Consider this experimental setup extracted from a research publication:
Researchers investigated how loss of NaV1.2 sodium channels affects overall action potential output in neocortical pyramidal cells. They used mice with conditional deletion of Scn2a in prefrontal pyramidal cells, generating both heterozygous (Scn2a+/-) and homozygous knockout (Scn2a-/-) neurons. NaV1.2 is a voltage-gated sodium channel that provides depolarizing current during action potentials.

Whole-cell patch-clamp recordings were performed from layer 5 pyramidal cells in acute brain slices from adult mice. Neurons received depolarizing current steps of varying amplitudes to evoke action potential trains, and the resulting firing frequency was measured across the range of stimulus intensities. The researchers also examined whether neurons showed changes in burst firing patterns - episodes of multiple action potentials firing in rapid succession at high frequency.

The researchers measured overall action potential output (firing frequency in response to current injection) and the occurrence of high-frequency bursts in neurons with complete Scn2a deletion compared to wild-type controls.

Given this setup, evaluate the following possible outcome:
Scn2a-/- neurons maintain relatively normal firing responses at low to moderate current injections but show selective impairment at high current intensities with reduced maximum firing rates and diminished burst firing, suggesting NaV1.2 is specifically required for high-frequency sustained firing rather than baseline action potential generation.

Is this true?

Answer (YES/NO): NO